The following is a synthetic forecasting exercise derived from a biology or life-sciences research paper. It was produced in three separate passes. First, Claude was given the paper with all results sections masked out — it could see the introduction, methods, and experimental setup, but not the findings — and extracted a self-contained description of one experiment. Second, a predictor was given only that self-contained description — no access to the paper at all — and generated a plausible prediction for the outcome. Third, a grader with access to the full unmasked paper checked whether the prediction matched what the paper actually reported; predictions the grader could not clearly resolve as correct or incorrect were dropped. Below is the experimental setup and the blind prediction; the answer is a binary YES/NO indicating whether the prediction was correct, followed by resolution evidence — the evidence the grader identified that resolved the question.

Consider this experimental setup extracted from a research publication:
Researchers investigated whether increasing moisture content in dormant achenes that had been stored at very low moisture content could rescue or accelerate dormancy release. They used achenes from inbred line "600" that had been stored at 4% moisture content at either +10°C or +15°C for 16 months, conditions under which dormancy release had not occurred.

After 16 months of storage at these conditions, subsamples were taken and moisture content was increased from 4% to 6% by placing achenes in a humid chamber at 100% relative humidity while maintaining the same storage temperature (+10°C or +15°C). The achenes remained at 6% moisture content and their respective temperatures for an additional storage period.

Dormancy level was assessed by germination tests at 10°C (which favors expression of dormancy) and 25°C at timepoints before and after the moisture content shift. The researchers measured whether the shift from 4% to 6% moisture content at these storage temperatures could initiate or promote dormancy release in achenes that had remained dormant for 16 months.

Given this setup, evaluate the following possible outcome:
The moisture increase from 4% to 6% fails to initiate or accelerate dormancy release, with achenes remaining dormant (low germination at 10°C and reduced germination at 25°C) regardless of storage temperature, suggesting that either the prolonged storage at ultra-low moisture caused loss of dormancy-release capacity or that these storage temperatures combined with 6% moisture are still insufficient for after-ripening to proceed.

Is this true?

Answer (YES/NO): NO